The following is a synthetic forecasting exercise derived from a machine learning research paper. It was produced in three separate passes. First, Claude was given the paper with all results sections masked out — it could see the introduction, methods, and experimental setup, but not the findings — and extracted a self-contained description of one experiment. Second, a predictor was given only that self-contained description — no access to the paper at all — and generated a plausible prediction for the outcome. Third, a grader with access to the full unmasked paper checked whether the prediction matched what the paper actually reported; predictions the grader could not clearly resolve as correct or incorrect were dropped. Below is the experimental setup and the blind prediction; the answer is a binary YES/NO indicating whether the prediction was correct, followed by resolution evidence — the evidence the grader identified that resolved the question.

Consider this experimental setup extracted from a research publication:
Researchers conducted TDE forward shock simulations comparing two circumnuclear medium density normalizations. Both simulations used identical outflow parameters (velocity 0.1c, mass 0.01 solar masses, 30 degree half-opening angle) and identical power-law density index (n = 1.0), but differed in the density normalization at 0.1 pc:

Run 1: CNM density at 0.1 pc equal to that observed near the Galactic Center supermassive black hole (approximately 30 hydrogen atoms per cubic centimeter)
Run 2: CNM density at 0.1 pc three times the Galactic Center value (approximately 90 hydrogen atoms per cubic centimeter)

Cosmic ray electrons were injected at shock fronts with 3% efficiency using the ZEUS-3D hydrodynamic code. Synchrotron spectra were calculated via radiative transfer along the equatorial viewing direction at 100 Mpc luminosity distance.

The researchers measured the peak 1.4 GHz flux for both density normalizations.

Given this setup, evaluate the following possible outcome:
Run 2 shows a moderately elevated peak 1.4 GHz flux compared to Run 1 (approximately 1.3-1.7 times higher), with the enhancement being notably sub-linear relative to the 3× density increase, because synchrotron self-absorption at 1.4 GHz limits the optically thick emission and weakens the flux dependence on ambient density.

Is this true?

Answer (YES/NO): NO